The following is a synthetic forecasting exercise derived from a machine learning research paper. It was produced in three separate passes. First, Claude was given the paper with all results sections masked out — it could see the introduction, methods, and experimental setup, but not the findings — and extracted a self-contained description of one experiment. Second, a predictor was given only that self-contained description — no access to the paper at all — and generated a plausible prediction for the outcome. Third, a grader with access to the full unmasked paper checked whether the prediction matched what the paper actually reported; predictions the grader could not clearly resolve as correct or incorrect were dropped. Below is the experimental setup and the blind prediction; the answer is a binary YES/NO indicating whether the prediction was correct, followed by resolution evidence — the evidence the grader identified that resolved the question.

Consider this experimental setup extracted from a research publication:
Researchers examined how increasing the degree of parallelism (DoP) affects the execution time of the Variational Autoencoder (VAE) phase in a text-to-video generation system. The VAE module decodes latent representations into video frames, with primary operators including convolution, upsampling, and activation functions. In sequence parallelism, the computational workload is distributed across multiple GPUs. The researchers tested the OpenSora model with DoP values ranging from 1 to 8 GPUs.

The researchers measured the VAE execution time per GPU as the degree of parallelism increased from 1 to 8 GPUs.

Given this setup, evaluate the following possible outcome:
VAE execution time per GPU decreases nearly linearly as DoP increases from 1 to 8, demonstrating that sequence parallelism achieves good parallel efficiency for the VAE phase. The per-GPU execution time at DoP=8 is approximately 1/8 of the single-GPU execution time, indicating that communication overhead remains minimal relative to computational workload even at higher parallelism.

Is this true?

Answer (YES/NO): NO